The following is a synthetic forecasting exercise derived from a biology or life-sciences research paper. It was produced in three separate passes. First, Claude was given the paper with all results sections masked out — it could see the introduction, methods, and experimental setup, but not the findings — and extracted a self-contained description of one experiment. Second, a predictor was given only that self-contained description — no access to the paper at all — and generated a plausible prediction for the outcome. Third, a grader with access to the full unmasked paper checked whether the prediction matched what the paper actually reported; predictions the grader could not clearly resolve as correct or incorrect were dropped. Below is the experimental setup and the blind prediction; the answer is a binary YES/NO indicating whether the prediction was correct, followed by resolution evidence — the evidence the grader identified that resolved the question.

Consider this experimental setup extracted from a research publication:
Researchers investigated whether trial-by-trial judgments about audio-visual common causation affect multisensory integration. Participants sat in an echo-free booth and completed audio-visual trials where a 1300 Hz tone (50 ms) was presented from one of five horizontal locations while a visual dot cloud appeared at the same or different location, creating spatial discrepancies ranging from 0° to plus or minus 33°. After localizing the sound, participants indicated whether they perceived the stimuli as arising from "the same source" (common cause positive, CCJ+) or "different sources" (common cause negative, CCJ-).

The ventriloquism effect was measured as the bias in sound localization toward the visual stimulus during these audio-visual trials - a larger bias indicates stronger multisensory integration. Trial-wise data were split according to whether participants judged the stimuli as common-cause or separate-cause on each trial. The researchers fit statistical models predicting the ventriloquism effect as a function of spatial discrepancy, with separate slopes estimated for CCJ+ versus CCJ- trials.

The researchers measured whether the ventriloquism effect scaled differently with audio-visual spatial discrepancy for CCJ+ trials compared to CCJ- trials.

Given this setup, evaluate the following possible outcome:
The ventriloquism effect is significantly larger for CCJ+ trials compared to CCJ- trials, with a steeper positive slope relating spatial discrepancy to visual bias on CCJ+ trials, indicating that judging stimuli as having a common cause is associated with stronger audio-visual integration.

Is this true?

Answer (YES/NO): YES